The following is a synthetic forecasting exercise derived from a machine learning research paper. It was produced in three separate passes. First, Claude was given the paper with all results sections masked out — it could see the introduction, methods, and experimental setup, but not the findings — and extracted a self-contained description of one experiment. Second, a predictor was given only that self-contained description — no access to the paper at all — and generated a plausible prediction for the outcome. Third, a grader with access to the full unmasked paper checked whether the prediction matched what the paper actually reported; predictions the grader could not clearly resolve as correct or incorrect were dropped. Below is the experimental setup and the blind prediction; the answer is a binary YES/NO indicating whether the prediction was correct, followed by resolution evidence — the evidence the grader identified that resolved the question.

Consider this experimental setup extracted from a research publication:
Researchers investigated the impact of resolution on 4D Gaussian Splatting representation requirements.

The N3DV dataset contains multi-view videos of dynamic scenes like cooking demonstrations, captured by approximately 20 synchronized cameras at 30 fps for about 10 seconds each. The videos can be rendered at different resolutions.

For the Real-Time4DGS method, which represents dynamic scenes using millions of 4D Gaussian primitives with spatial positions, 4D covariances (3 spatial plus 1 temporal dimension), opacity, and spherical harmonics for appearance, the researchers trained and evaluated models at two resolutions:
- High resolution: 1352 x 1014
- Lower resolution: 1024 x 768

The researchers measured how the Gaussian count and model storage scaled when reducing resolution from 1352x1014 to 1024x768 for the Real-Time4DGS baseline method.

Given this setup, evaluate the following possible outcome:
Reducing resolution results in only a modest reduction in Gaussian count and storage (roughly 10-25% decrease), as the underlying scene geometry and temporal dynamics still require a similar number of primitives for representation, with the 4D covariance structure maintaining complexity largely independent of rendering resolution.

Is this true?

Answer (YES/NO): YES